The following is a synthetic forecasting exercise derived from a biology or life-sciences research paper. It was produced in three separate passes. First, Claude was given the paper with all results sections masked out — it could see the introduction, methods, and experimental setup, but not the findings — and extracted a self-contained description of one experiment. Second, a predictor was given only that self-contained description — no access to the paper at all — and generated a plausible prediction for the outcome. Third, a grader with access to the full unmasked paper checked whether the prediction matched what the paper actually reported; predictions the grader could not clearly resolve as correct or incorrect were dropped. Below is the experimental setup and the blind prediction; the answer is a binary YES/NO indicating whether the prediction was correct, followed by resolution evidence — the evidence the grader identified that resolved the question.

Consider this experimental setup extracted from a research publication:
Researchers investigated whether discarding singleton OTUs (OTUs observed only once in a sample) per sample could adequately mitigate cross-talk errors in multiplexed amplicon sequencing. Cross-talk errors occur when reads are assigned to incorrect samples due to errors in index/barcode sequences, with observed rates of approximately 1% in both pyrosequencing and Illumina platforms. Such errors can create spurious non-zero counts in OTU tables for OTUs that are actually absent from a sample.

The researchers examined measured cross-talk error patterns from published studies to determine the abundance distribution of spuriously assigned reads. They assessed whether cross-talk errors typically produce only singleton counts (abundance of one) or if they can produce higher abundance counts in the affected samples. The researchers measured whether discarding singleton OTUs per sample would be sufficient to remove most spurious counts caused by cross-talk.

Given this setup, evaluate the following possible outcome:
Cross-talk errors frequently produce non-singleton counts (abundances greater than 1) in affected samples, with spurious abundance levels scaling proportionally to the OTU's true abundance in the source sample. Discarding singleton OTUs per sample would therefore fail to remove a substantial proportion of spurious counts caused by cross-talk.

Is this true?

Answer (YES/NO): NO